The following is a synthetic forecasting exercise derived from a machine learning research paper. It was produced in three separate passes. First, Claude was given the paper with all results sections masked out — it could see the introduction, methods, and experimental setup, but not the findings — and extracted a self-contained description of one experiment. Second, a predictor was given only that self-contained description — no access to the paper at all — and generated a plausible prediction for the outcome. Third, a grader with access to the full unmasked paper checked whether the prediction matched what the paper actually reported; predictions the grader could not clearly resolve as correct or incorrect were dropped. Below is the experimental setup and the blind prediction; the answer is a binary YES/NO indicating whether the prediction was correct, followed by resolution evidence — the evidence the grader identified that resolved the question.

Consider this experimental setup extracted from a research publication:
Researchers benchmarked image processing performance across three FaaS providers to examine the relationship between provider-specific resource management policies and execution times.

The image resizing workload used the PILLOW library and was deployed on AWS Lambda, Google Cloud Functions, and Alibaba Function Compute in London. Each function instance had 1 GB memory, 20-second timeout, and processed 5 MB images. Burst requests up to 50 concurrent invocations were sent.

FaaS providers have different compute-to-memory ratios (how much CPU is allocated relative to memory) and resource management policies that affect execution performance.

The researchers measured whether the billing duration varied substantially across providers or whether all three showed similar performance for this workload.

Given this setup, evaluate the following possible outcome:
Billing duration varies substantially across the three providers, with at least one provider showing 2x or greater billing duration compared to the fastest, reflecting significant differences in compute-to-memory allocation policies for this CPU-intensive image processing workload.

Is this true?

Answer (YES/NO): NO